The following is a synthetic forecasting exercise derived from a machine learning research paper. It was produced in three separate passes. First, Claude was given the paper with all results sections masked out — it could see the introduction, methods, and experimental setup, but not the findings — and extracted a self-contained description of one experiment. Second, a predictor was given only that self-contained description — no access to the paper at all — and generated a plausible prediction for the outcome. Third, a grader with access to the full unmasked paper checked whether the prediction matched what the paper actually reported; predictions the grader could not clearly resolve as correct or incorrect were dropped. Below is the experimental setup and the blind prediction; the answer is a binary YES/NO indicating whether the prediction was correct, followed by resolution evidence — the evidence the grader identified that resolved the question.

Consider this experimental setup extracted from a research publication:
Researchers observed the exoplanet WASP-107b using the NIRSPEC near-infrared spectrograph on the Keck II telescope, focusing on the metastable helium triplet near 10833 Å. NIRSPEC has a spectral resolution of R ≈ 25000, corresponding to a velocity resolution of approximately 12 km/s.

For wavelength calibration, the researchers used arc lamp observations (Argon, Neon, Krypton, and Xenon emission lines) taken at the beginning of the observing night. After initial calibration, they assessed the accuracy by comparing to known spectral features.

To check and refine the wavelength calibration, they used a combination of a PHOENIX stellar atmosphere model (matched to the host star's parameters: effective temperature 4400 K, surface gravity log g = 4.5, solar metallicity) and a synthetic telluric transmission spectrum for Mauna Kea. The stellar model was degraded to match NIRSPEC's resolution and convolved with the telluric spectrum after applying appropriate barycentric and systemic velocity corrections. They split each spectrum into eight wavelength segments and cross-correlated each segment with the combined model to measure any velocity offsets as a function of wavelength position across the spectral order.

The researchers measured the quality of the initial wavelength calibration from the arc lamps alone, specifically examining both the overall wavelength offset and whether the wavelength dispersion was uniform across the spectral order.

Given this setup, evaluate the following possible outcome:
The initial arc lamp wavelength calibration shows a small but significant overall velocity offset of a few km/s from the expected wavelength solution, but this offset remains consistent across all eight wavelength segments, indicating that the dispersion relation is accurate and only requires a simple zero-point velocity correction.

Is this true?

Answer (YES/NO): NO